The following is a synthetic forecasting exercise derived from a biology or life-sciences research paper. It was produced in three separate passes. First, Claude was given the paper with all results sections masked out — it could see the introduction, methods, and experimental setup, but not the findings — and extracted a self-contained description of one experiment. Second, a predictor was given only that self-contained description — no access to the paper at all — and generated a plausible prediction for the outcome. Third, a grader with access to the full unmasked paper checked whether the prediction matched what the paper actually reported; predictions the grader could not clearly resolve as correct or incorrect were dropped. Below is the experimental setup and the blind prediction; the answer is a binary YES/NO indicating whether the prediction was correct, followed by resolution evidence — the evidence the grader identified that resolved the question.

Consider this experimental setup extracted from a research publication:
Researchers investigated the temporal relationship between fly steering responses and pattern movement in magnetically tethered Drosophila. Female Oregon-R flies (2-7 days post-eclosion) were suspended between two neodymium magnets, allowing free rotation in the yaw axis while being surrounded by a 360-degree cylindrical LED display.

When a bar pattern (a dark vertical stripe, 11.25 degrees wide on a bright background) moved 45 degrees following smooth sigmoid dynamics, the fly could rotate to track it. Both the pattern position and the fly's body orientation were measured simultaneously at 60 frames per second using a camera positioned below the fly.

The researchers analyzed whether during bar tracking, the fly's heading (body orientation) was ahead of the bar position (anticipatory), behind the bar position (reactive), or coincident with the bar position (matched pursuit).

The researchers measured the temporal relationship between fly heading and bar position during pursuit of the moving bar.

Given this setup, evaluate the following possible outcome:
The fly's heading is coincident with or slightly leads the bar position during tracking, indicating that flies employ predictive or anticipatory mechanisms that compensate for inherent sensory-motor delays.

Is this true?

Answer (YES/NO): NO